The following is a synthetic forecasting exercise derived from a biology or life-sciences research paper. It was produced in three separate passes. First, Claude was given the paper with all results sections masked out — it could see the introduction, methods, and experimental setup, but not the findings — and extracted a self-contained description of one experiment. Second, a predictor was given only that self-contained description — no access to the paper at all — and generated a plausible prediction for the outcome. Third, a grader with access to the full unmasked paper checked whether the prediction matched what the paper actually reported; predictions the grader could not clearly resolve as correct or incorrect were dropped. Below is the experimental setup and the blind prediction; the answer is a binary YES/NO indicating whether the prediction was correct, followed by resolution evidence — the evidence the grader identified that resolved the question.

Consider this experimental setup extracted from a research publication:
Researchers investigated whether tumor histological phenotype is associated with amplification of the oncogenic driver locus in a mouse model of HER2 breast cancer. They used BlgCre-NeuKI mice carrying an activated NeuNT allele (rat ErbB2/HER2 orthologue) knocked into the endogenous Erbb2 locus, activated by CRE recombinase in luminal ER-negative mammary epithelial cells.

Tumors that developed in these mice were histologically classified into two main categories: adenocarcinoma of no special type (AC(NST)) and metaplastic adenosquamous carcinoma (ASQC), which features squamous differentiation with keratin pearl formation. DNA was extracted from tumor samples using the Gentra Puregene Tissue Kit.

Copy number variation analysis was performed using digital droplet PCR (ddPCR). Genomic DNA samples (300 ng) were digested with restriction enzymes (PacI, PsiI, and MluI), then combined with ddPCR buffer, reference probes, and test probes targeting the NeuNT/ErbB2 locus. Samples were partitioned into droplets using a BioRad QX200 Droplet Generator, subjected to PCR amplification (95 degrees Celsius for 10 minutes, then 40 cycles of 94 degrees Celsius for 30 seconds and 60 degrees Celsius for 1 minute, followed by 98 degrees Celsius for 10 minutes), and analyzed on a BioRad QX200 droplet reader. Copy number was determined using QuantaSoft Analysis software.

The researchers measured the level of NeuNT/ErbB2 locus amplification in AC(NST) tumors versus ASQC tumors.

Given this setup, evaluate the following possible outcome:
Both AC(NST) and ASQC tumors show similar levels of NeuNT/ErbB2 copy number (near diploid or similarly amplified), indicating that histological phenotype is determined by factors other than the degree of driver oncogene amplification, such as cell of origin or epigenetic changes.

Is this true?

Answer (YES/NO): NO